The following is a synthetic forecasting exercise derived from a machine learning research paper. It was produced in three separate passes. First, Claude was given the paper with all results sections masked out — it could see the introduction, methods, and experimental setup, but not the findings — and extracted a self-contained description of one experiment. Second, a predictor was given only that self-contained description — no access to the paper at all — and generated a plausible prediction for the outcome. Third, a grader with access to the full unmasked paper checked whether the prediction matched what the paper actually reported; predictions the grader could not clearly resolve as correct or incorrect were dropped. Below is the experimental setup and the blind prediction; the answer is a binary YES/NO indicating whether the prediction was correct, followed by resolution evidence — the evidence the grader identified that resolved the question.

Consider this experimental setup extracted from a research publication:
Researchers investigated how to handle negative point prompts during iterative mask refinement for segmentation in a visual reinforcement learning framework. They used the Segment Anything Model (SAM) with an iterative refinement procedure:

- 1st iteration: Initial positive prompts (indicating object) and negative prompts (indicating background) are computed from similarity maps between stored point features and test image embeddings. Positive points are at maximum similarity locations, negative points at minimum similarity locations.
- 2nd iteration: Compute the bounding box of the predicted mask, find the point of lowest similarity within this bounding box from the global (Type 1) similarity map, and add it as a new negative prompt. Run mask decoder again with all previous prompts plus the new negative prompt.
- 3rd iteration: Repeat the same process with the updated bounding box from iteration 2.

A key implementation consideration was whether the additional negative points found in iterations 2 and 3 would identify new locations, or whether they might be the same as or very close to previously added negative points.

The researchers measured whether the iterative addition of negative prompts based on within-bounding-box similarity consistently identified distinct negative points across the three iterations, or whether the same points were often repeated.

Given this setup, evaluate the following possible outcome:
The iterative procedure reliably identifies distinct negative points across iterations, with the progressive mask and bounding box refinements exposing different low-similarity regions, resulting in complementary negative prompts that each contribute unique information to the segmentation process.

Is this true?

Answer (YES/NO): NO